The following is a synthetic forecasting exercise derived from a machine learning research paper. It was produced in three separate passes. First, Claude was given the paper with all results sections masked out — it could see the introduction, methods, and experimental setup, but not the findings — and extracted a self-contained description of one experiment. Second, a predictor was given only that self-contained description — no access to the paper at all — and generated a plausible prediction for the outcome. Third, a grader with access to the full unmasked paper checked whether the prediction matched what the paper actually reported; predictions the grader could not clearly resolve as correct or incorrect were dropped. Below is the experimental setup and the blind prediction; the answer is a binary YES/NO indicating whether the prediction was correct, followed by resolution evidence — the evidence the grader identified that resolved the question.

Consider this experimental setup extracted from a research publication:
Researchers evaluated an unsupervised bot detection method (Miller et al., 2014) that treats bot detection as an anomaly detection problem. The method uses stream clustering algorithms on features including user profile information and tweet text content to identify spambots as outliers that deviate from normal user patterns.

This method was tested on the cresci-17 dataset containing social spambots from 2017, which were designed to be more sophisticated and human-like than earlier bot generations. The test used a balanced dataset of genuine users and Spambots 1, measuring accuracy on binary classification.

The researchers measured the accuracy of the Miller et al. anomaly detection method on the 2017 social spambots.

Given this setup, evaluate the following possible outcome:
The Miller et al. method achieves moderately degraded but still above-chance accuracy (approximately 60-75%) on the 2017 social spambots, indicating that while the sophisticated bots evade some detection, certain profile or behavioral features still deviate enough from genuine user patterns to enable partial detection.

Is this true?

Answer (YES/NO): NO